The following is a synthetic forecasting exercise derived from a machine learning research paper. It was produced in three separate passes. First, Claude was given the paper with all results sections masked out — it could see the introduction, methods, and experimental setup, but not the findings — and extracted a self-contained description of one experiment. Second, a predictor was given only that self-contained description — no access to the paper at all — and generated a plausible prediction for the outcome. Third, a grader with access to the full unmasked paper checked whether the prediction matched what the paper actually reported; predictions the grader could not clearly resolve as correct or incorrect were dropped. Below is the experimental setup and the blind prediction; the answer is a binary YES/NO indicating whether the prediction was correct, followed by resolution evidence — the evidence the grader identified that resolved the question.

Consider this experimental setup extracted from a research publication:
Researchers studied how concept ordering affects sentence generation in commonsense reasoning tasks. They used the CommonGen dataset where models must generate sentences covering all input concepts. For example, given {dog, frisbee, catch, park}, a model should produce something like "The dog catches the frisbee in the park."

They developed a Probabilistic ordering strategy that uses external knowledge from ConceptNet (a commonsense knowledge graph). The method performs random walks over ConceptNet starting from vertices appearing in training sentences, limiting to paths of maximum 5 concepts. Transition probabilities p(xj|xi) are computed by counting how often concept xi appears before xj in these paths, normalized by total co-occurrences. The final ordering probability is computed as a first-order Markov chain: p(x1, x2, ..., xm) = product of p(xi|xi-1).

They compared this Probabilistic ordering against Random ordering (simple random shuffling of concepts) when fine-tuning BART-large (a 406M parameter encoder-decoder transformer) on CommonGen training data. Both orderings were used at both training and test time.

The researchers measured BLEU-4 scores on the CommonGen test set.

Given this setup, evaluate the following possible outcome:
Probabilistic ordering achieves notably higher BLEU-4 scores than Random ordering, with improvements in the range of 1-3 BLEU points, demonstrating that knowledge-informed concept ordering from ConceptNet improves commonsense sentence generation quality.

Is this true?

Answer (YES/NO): NO